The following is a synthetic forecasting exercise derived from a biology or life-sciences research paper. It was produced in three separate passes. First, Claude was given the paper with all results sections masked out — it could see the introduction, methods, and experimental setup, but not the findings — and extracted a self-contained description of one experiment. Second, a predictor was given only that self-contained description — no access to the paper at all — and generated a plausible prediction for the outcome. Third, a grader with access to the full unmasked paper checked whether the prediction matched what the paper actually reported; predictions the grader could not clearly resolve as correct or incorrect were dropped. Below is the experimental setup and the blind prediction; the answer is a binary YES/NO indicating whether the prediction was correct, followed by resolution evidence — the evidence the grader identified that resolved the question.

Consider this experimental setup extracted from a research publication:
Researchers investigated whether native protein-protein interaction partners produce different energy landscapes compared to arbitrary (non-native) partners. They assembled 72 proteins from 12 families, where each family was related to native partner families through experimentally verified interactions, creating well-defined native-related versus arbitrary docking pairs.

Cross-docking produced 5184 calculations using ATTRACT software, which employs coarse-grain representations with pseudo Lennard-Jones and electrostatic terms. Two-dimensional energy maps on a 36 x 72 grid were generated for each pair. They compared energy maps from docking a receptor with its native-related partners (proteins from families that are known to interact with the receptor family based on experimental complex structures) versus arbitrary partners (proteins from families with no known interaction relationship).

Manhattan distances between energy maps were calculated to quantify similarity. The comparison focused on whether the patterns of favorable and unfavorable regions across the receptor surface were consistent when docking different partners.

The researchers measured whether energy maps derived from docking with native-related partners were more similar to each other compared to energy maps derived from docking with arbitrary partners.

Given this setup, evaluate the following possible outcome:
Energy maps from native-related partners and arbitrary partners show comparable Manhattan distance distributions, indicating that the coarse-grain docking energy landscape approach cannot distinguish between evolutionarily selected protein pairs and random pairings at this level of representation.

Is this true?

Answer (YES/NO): NO